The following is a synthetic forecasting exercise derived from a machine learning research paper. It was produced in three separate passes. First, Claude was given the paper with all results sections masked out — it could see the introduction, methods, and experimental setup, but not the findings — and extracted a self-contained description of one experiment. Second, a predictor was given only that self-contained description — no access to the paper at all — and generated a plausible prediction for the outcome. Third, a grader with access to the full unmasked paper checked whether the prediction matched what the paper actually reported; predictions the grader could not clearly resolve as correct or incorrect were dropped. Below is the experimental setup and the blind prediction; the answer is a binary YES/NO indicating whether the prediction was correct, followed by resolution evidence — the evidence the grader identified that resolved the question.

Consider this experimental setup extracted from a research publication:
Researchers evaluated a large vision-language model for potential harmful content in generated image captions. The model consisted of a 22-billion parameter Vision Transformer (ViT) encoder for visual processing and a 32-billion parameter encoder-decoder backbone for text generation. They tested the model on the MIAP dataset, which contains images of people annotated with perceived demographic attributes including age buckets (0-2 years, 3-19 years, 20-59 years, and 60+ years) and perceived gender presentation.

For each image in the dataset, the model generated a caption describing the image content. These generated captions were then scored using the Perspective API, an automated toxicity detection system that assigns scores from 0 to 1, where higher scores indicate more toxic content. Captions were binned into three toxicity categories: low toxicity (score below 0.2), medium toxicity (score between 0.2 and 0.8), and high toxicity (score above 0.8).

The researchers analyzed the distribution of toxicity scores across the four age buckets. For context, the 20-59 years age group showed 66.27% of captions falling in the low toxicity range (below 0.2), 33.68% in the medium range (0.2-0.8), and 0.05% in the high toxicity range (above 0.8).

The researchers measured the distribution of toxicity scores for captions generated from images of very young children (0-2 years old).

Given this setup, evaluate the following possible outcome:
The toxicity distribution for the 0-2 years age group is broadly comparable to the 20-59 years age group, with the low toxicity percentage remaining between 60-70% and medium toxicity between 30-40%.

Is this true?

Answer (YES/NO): NO